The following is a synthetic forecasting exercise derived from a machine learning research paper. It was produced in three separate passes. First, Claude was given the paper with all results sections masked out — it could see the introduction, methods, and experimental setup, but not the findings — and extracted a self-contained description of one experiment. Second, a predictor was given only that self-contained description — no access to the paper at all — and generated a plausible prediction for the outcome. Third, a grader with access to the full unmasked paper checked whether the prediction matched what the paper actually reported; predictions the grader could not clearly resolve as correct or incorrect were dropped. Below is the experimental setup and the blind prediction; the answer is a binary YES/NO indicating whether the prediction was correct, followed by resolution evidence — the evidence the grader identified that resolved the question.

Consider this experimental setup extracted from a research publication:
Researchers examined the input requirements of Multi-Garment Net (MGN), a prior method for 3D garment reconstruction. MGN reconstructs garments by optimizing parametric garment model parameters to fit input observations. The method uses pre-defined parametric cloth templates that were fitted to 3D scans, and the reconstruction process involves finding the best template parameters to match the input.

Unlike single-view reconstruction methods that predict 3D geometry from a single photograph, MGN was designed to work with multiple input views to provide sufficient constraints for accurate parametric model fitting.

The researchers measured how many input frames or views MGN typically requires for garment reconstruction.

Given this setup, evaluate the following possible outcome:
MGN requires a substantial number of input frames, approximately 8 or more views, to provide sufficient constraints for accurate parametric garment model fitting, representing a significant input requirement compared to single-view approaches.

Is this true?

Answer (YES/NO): YES